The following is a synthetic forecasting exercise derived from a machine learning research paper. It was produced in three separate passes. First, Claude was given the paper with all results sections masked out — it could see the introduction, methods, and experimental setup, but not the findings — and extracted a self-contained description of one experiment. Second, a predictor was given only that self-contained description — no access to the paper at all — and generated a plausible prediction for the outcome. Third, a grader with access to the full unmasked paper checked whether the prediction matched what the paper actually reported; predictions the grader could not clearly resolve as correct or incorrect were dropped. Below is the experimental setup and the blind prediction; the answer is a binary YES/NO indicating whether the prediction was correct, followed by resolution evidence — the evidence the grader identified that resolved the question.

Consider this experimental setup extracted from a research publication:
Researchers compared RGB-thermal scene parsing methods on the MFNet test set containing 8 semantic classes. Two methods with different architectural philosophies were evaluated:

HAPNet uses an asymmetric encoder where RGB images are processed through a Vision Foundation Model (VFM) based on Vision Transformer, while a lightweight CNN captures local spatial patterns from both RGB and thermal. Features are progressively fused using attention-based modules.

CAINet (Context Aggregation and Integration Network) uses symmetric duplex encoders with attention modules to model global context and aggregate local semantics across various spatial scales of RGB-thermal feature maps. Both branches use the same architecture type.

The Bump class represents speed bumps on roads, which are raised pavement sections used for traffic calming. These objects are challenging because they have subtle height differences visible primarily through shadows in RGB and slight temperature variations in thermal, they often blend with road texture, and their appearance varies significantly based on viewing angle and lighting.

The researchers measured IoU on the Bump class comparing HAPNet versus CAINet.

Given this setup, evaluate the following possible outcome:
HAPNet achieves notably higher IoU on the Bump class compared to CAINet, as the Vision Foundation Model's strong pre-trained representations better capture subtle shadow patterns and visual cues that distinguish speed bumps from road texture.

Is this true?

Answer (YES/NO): NO